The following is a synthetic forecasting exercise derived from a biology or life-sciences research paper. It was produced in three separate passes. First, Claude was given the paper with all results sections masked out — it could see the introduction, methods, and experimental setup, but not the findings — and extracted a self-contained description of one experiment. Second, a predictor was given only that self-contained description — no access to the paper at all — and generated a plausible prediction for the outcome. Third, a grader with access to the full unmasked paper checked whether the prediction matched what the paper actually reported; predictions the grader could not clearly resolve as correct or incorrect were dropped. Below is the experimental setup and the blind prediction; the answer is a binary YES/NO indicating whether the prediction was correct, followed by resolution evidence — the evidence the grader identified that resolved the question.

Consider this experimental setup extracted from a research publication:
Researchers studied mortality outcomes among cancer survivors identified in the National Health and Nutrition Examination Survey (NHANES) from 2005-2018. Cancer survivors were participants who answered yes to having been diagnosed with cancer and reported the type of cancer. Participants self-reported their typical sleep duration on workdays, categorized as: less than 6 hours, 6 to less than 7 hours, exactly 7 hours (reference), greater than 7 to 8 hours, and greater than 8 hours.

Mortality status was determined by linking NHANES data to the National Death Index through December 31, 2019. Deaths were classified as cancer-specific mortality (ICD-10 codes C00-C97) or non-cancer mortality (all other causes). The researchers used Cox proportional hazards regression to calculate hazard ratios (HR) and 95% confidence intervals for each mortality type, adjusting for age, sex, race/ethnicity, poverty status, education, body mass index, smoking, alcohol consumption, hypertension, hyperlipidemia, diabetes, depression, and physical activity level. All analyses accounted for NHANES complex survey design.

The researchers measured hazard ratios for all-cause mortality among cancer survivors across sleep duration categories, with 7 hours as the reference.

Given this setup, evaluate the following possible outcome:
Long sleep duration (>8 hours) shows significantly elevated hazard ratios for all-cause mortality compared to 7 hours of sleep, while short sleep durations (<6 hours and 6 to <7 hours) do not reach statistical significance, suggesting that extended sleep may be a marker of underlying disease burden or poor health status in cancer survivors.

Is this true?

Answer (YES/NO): NO